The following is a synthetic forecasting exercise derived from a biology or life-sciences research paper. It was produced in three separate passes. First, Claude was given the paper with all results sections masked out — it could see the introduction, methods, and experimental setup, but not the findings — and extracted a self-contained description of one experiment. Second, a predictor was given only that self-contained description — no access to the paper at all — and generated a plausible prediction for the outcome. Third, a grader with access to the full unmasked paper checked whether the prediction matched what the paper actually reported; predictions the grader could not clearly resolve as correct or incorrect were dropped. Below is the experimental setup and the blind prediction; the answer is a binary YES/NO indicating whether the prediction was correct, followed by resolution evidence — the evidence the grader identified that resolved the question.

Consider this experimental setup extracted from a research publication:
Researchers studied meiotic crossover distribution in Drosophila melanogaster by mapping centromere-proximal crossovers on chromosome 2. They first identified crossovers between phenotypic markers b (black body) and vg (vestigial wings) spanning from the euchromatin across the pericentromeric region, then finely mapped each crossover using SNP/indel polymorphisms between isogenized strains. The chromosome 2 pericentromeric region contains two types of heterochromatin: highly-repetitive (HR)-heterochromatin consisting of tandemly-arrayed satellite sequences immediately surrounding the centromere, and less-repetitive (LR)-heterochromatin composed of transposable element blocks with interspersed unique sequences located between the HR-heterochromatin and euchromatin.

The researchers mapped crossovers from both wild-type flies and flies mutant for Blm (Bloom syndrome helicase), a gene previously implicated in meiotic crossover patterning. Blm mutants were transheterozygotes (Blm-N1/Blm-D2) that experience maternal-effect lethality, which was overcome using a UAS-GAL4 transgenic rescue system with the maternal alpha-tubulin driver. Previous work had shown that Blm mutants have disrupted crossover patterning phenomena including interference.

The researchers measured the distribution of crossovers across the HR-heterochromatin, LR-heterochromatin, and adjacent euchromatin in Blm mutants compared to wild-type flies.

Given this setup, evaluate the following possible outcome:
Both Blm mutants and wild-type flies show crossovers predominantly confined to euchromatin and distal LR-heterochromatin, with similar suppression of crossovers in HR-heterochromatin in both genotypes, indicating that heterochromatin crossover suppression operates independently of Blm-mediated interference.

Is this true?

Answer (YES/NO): NO